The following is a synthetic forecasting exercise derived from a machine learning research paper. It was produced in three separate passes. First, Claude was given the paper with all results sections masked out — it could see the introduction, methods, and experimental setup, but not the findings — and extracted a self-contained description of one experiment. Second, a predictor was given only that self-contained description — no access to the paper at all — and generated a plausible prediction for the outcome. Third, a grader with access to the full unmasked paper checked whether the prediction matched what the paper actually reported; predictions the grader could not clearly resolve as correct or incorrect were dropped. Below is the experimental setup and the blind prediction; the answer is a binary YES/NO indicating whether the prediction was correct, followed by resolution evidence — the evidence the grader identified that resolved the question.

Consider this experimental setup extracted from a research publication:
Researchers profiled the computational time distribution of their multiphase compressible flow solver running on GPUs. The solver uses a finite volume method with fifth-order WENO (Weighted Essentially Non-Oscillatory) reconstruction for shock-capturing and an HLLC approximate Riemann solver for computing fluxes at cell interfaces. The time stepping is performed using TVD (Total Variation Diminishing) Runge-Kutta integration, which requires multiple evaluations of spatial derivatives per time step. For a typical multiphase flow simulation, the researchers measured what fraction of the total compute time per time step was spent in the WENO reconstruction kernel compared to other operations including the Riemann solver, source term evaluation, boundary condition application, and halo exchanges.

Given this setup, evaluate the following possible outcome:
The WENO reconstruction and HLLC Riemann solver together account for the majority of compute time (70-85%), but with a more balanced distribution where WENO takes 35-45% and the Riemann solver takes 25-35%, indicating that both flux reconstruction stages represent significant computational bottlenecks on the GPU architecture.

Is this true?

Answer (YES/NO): NO